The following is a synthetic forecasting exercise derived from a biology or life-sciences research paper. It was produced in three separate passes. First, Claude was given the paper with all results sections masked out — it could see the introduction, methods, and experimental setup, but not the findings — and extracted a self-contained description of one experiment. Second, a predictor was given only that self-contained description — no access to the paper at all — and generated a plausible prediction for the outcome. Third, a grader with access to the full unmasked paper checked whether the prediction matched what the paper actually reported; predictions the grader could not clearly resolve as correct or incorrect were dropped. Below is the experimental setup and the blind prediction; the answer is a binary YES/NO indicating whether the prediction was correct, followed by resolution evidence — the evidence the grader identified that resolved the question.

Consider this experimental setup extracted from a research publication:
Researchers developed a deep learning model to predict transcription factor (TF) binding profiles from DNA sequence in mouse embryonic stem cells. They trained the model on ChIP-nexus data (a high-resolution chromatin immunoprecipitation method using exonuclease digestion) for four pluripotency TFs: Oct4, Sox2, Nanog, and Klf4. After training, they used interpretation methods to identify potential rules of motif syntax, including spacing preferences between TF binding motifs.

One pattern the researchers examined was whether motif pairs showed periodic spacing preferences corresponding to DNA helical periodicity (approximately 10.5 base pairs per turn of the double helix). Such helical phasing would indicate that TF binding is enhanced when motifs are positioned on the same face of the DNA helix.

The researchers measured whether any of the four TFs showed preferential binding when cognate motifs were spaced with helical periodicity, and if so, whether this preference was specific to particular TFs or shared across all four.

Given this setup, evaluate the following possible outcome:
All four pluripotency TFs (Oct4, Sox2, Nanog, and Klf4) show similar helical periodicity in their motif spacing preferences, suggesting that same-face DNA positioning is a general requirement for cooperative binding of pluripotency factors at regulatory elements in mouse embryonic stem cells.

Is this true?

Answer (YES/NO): NO